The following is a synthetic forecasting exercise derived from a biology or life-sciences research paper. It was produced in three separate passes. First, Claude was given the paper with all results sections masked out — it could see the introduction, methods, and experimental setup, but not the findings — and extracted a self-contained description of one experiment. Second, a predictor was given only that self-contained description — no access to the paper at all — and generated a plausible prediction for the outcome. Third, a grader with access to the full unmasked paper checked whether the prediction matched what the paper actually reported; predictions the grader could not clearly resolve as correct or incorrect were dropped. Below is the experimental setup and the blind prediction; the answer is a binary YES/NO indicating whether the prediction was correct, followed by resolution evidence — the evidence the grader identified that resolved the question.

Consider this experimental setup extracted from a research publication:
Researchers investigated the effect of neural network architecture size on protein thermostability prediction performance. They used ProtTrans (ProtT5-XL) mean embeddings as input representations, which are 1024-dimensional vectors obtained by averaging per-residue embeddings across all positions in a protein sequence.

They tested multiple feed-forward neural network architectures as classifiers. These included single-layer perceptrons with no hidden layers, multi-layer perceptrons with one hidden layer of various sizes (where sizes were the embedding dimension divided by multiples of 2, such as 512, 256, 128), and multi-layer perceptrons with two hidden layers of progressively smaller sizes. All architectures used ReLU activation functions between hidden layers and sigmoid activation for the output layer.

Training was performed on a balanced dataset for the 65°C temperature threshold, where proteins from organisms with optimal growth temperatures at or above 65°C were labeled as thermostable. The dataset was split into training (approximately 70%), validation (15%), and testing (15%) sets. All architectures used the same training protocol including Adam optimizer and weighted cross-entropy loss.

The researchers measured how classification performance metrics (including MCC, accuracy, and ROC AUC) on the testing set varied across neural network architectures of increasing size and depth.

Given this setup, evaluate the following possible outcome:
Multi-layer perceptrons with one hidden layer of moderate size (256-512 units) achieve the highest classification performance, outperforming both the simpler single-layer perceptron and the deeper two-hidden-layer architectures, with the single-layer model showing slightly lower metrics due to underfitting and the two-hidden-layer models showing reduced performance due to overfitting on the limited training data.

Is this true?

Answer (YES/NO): NO